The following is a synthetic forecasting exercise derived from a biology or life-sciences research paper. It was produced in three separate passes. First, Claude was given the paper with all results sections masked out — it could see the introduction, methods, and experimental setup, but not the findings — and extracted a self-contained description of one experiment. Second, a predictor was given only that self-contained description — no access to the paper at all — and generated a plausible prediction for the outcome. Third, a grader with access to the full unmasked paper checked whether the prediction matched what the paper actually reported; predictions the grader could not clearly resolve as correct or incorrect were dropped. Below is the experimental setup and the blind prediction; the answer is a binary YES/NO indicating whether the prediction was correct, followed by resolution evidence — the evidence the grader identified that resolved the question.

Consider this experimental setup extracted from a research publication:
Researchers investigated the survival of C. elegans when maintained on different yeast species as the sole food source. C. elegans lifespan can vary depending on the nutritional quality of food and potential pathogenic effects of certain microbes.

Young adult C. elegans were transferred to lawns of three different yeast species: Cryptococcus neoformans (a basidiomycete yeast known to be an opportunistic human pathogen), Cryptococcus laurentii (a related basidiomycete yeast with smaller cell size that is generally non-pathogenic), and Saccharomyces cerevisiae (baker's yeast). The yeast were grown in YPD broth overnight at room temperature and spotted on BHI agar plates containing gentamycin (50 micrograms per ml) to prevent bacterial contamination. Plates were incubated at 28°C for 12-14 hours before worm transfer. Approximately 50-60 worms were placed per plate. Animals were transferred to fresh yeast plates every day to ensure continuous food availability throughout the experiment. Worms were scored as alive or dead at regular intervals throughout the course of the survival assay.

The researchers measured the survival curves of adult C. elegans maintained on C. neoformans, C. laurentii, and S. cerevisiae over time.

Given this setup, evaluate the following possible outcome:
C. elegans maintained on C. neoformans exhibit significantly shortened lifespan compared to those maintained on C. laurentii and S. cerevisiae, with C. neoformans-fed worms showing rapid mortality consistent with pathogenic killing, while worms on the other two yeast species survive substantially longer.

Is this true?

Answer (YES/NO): YES